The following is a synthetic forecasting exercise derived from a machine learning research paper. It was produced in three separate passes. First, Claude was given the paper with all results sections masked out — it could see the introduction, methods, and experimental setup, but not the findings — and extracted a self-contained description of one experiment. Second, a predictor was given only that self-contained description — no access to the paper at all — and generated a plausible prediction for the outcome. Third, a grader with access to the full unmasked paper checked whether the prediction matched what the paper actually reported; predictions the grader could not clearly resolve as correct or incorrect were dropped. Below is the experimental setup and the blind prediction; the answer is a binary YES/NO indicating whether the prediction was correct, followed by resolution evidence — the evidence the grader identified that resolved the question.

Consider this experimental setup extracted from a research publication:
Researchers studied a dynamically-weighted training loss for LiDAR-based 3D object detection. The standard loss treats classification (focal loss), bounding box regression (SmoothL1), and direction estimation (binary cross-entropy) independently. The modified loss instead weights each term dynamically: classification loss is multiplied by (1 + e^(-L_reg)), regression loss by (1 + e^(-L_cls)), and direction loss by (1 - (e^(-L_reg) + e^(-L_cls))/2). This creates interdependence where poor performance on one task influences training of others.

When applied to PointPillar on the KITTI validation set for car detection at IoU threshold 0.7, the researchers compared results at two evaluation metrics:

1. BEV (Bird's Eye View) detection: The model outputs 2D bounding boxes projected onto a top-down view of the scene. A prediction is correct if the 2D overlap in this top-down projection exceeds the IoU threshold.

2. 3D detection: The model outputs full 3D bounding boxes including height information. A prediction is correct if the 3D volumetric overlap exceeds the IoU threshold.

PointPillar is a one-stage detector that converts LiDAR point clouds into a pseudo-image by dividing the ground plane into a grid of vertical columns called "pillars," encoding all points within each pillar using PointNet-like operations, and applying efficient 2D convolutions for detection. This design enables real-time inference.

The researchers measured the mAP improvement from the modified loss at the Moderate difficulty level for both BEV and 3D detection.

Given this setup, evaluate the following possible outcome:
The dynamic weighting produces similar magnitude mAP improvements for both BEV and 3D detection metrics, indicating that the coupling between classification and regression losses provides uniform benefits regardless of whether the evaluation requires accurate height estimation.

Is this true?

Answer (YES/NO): NO